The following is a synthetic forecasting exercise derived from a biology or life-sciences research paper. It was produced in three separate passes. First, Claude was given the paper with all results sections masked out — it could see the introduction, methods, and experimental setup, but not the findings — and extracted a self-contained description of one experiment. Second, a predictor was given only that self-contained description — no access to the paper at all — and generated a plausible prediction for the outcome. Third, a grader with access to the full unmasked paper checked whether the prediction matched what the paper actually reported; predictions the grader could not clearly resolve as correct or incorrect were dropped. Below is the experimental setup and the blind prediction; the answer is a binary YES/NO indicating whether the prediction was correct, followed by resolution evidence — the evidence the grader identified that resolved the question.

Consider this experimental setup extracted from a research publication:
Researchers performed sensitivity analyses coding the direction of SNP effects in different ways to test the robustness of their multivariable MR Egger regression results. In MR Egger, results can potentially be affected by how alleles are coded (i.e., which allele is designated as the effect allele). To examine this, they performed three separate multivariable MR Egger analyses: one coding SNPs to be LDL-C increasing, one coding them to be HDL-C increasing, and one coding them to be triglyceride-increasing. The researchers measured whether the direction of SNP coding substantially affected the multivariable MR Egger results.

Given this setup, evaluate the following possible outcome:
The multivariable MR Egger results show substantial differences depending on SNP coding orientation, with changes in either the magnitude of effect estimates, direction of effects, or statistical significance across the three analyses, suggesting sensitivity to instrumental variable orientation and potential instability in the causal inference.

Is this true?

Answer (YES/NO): NO